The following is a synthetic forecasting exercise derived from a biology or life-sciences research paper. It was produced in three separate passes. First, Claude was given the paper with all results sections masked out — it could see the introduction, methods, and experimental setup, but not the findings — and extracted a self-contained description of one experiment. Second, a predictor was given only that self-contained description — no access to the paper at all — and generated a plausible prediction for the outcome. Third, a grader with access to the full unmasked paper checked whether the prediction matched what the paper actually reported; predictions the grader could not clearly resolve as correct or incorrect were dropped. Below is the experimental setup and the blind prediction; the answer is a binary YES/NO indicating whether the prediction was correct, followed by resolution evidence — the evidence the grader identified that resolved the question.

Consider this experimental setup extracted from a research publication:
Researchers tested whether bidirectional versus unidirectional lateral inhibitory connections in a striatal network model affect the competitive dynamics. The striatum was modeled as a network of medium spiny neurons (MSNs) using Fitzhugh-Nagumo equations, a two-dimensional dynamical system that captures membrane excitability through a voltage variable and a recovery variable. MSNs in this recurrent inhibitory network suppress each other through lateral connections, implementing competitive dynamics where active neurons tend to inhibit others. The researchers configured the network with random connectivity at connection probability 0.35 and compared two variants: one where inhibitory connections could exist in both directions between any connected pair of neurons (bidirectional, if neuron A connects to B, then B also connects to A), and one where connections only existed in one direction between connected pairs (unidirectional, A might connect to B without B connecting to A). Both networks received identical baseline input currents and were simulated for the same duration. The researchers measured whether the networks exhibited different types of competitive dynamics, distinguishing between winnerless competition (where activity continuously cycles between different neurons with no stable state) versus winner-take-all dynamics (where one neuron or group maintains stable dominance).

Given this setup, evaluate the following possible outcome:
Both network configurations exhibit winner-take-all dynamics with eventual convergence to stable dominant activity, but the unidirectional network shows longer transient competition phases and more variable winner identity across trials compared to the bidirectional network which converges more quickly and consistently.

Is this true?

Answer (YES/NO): NO